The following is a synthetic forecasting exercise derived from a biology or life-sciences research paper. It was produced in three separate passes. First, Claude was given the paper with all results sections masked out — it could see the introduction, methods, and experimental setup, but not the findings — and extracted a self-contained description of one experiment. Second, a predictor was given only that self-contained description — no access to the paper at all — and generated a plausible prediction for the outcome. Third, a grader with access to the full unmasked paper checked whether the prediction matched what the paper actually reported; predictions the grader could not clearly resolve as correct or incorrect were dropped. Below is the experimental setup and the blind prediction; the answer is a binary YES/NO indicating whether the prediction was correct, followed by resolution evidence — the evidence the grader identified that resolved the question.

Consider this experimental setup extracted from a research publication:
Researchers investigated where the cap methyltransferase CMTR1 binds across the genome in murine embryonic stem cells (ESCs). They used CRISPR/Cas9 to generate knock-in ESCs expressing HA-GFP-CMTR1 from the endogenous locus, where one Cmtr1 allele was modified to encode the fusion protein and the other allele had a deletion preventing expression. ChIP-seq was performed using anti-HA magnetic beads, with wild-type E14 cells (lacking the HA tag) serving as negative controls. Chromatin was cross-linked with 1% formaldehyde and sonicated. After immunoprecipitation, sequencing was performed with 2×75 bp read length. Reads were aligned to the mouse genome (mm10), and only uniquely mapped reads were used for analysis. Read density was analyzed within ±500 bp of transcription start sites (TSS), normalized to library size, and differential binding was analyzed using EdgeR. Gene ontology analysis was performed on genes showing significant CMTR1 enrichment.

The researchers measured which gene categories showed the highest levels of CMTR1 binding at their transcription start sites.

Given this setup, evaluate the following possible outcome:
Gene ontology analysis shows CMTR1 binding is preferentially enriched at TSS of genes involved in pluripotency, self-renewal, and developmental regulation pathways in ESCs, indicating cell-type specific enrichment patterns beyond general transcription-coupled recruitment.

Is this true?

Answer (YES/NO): NO